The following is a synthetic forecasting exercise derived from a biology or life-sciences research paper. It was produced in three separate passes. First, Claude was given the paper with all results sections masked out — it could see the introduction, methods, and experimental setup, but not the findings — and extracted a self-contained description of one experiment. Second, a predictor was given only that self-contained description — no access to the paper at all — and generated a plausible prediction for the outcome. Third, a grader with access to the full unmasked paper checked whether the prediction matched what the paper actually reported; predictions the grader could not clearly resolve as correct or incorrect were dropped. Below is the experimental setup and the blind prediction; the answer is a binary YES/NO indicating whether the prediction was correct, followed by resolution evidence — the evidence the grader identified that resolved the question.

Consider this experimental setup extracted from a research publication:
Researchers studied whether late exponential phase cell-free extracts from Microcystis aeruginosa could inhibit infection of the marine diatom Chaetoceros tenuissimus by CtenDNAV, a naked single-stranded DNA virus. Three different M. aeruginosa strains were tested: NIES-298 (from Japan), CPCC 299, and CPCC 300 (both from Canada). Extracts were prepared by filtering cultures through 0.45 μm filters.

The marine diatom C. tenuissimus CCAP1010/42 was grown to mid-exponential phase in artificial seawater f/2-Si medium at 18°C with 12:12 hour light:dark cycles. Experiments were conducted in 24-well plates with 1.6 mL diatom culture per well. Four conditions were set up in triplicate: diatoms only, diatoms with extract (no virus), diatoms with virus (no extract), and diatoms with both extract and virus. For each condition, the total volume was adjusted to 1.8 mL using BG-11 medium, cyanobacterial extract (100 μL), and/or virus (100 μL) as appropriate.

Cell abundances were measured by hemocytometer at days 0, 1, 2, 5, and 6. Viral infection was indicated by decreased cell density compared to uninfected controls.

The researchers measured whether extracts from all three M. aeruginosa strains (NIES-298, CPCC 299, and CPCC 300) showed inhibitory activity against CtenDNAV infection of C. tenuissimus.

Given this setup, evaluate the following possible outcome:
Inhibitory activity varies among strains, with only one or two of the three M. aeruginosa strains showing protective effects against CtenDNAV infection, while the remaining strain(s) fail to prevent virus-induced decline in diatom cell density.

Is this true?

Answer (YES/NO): NO